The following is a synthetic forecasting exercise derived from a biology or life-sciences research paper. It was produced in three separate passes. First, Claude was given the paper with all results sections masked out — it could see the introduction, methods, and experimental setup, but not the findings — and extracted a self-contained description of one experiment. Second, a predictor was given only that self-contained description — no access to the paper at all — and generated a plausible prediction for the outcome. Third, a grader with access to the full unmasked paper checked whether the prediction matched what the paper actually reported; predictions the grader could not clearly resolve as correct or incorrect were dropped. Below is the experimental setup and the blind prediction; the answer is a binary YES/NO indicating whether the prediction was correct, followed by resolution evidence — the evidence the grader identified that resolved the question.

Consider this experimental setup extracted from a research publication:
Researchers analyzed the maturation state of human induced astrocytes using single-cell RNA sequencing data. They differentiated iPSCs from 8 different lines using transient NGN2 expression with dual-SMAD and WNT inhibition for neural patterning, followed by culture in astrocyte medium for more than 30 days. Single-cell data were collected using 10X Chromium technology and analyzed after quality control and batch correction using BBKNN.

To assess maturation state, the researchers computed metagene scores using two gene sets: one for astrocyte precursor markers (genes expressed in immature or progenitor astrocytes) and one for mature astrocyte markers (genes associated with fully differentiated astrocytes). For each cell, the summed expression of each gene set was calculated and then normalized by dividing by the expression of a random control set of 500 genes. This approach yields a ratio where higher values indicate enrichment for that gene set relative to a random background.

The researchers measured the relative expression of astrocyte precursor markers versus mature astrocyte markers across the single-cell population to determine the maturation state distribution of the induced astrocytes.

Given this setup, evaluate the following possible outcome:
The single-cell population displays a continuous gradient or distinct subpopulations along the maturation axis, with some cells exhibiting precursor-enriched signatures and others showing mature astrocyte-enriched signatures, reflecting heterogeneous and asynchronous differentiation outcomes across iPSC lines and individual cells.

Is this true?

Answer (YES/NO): NO